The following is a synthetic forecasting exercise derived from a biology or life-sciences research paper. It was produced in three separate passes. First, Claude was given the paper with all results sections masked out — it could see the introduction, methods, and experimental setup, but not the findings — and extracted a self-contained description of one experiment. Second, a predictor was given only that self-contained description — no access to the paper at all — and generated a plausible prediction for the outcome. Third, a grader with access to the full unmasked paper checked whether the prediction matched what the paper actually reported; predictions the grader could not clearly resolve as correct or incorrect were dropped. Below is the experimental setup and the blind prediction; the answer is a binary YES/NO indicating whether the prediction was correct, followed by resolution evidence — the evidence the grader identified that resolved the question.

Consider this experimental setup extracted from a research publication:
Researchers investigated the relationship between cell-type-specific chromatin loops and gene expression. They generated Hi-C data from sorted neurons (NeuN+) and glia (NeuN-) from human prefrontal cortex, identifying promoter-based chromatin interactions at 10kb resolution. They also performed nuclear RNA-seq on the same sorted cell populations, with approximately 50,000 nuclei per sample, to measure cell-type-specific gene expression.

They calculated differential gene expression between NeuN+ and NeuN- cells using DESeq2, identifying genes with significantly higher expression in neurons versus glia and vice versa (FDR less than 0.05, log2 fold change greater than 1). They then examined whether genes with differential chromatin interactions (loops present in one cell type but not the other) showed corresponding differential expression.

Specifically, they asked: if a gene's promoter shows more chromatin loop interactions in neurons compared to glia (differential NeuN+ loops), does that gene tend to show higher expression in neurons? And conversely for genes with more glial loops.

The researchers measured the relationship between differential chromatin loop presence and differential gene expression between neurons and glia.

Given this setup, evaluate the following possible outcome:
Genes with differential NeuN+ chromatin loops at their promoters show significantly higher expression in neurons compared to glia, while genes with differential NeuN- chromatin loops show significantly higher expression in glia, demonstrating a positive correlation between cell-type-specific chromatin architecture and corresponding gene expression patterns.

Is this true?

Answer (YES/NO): YES